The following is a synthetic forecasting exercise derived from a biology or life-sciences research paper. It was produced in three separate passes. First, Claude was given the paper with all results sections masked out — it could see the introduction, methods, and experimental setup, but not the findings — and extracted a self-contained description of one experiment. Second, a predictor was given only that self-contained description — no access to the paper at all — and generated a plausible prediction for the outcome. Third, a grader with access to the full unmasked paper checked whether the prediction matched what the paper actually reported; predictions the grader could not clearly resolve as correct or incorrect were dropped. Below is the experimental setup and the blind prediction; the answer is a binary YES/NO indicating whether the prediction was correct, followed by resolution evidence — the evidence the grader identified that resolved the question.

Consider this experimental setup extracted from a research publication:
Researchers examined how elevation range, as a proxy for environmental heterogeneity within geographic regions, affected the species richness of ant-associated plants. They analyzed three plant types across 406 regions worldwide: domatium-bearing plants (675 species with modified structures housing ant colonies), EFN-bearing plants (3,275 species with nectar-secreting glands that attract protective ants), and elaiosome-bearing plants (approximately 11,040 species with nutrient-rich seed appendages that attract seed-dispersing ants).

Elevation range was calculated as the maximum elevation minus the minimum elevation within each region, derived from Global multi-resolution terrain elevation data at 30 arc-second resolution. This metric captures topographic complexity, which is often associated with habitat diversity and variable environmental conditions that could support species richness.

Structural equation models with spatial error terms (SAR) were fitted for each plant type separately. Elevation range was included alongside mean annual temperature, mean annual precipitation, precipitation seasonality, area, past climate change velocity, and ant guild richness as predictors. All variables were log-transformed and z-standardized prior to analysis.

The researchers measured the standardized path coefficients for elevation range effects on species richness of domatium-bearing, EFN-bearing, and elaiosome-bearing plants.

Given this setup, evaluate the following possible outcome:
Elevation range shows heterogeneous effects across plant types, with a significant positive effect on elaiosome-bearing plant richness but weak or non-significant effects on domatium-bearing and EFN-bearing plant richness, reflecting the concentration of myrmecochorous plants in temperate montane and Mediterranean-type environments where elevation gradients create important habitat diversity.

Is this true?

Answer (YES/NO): NO